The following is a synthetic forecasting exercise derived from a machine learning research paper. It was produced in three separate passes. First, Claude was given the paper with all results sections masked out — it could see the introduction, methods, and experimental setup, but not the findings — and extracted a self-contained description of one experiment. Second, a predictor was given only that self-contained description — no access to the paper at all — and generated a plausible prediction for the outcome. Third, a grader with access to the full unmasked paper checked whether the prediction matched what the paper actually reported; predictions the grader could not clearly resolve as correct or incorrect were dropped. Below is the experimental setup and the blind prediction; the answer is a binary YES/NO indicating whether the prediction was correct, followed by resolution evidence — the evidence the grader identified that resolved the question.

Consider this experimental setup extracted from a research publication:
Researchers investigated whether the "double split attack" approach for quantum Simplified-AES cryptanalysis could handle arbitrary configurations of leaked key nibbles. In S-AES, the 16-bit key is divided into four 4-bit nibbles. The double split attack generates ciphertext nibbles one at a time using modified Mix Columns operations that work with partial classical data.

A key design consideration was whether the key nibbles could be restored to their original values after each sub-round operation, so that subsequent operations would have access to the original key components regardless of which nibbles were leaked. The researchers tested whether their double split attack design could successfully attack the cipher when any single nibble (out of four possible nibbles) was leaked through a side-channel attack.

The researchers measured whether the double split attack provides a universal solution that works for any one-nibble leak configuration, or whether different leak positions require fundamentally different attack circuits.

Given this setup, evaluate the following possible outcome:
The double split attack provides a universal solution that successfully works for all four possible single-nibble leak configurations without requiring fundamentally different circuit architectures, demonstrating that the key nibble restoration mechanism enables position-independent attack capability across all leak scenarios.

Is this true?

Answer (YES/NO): YES